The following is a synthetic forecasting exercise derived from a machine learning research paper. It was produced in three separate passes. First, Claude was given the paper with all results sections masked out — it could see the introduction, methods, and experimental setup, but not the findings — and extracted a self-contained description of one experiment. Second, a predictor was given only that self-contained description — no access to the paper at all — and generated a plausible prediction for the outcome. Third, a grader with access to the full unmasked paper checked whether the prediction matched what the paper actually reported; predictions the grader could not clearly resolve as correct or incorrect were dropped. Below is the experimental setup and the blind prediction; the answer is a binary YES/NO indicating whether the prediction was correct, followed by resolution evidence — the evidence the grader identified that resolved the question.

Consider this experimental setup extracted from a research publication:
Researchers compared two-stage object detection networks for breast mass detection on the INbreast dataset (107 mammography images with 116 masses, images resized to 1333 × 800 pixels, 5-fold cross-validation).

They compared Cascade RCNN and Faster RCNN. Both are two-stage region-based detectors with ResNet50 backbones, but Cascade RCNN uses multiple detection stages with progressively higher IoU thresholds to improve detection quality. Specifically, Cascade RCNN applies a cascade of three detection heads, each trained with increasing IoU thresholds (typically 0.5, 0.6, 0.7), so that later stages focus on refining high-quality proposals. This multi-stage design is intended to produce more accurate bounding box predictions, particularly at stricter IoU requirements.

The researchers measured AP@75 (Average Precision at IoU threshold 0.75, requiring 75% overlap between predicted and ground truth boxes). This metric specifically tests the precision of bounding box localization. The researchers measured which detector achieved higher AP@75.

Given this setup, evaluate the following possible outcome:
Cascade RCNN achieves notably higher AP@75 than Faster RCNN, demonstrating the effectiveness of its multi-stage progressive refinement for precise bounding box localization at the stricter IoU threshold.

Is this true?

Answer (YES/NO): NO